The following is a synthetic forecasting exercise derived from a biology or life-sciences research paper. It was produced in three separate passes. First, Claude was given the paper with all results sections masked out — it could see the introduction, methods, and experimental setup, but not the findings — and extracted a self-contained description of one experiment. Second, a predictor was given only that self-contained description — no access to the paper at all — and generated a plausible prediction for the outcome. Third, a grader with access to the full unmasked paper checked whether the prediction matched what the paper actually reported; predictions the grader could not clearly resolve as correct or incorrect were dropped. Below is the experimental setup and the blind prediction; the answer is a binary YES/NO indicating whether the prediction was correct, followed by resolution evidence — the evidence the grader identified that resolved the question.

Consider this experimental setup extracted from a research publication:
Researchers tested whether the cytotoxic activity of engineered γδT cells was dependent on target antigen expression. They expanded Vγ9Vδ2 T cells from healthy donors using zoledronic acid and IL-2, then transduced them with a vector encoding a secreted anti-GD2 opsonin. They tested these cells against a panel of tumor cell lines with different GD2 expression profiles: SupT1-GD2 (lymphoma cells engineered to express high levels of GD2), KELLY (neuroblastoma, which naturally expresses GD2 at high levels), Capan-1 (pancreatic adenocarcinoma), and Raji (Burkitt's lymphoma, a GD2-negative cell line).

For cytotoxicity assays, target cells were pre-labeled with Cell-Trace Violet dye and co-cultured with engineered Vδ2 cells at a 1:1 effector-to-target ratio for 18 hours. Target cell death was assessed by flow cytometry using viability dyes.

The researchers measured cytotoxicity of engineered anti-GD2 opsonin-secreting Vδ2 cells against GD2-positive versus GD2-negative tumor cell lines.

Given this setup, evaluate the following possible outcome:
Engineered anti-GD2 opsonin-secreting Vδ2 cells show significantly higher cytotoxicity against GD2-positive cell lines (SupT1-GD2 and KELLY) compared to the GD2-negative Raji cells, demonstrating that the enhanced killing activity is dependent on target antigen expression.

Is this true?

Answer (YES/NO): YES